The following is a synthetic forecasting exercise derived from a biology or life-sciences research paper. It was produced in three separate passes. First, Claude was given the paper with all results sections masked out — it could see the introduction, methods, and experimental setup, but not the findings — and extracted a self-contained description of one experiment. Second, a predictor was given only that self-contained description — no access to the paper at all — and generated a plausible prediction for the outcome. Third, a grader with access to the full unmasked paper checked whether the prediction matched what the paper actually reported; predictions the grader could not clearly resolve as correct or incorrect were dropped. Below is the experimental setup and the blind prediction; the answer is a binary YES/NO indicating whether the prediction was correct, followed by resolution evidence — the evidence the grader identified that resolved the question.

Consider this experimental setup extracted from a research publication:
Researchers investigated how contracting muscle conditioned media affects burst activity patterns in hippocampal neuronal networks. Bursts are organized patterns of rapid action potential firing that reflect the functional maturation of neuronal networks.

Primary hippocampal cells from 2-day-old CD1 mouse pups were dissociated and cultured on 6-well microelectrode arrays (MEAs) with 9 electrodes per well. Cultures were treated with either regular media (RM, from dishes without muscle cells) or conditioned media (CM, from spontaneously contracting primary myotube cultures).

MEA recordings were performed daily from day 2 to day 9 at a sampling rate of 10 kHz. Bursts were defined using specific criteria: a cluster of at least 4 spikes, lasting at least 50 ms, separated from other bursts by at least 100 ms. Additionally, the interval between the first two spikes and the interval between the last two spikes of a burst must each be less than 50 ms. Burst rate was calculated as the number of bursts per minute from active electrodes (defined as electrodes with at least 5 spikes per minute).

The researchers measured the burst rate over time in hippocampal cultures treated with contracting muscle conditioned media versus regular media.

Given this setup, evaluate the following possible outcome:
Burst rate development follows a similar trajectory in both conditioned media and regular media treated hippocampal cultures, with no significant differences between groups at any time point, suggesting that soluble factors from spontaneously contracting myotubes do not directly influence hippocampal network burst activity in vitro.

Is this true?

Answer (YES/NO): NO